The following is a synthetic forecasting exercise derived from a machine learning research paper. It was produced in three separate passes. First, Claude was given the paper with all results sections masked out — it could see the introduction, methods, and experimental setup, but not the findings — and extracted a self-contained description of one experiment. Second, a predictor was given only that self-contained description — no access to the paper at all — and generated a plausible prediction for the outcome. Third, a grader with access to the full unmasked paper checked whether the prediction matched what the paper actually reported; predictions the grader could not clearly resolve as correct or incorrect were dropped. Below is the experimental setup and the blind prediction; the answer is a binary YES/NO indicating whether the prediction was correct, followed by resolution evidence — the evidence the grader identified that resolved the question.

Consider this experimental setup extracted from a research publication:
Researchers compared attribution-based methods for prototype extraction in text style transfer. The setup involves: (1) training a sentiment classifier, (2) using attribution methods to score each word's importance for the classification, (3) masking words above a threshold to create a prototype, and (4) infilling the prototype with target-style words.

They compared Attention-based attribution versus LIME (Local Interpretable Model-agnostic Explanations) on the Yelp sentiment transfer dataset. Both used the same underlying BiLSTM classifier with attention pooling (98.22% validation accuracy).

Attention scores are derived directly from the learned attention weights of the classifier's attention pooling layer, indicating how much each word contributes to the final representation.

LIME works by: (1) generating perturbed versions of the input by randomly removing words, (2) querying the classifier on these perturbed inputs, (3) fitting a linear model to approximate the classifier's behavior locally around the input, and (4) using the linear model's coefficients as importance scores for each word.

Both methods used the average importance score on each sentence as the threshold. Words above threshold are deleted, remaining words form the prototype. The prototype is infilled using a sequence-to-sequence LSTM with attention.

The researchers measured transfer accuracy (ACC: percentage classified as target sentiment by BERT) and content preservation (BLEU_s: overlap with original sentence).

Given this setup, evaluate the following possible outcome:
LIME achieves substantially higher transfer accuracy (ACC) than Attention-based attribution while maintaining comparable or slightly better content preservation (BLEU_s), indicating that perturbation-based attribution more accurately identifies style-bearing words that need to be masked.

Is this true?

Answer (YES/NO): NO